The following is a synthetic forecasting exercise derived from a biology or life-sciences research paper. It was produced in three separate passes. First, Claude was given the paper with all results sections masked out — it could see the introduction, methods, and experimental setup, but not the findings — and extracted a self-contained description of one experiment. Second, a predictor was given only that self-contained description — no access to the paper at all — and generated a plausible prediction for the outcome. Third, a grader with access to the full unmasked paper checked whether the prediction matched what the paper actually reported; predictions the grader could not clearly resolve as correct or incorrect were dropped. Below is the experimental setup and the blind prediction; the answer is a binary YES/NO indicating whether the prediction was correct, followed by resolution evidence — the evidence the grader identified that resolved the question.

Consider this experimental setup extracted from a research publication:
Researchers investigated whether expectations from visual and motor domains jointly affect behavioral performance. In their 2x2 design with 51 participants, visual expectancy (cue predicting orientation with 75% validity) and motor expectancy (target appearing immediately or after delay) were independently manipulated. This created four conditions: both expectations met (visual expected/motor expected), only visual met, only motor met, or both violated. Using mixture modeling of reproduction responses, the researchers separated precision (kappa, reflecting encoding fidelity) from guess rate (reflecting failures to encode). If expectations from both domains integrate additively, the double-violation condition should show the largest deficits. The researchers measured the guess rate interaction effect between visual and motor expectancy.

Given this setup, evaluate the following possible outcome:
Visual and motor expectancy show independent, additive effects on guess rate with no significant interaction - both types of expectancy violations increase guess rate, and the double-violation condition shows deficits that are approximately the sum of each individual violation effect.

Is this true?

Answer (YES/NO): YES